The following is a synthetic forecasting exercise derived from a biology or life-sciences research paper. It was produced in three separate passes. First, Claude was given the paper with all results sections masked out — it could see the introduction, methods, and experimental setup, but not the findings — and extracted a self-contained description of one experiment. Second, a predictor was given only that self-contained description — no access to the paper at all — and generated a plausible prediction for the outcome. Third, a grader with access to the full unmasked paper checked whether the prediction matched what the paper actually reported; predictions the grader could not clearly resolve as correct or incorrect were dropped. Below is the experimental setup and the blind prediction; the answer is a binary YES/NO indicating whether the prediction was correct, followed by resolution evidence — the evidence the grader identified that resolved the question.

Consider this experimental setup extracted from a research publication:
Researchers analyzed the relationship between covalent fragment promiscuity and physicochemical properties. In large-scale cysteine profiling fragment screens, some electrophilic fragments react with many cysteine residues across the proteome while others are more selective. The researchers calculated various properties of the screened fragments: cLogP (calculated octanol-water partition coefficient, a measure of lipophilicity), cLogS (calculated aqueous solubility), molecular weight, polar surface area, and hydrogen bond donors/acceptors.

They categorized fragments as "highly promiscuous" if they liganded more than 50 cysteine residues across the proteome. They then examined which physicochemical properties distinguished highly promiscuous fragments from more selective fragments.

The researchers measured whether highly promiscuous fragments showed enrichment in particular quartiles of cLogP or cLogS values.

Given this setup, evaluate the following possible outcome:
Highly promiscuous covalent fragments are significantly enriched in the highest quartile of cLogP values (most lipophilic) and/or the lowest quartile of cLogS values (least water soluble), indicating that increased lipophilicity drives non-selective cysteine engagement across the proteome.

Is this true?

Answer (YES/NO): YES